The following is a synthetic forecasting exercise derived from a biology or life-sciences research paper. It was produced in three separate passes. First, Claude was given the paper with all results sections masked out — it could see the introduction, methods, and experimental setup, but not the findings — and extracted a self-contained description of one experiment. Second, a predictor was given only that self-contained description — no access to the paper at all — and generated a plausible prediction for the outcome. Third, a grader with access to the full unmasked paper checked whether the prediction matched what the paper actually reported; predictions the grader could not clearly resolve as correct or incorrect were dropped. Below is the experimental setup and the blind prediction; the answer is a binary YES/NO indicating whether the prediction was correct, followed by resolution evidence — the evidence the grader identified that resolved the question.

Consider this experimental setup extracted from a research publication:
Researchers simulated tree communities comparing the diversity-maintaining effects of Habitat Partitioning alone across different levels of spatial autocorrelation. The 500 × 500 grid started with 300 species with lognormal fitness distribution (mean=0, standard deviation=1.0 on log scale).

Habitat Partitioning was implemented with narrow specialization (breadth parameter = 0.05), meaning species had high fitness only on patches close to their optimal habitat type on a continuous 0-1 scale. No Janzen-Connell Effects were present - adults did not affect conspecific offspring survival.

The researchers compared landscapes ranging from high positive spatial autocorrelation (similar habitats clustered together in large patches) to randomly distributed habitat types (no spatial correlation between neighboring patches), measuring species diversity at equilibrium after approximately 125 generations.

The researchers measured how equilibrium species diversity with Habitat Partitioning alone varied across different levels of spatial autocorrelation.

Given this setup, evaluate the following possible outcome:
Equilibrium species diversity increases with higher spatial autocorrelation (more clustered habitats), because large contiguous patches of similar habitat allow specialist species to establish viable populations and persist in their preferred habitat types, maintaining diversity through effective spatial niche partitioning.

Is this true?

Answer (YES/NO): NO